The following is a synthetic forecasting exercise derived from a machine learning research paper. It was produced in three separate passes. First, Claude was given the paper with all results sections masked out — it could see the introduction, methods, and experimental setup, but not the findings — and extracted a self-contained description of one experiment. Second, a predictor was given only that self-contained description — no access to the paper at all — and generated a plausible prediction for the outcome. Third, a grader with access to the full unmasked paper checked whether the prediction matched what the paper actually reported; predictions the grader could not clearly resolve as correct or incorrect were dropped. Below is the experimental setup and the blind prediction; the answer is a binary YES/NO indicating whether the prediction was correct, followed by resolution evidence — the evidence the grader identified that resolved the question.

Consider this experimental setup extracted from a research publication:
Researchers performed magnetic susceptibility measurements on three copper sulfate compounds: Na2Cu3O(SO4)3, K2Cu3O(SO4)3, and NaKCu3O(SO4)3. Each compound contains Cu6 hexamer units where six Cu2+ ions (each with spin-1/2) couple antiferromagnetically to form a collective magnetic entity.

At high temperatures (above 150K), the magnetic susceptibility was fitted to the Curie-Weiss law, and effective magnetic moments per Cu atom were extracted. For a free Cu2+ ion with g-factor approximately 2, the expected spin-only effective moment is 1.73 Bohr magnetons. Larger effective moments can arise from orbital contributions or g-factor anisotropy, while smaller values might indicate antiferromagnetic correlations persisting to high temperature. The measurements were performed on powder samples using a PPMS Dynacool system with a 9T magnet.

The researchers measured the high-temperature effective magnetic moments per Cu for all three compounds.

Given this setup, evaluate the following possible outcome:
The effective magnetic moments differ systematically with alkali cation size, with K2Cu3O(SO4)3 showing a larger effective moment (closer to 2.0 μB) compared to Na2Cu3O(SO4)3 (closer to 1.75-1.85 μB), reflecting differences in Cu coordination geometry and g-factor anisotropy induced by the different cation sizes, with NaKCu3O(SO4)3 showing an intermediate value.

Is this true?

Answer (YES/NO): NO